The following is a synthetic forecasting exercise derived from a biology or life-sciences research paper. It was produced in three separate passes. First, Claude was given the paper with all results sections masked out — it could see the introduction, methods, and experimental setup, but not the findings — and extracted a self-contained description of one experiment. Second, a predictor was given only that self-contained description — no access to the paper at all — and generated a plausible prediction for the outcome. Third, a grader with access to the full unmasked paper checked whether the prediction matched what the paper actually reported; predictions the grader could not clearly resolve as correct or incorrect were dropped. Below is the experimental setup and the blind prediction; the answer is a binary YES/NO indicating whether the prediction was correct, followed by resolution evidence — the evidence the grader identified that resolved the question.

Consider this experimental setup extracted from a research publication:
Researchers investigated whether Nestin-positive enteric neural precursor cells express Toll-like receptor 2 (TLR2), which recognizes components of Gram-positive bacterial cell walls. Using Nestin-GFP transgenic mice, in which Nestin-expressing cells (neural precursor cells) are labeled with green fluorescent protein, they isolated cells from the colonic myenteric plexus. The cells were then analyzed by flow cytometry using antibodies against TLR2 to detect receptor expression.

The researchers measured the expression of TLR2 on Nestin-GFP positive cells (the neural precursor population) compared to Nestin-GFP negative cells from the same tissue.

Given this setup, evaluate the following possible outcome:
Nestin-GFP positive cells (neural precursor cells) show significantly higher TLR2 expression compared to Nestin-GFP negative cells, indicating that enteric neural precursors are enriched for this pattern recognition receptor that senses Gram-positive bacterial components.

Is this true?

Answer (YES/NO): YES